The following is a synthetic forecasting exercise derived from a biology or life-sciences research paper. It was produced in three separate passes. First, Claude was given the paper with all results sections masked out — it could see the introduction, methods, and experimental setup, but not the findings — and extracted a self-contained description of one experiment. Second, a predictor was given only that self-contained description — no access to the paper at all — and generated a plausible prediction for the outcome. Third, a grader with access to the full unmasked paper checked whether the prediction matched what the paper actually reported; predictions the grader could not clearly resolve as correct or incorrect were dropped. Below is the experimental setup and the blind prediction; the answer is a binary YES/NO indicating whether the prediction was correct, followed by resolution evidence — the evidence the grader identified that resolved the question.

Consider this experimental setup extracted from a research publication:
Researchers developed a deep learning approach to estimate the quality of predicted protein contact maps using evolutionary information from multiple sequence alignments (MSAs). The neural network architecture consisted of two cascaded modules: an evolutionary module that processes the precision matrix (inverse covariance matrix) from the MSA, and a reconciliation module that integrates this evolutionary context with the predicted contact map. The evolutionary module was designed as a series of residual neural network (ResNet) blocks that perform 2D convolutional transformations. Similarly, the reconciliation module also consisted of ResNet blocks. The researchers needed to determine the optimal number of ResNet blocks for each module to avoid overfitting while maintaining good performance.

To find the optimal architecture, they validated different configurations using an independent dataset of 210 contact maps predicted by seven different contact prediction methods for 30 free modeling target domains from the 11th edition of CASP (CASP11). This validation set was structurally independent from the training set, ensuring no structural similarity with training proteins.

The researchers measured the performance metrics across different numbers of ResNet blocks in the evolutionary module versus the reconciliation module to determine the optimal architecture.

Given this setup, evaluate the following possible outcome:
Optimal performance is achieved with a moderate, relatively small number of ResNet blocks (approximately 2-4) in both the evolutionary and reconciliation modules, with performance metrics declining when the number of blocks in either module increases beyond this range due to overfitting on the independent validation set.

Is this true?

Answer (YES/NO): NO